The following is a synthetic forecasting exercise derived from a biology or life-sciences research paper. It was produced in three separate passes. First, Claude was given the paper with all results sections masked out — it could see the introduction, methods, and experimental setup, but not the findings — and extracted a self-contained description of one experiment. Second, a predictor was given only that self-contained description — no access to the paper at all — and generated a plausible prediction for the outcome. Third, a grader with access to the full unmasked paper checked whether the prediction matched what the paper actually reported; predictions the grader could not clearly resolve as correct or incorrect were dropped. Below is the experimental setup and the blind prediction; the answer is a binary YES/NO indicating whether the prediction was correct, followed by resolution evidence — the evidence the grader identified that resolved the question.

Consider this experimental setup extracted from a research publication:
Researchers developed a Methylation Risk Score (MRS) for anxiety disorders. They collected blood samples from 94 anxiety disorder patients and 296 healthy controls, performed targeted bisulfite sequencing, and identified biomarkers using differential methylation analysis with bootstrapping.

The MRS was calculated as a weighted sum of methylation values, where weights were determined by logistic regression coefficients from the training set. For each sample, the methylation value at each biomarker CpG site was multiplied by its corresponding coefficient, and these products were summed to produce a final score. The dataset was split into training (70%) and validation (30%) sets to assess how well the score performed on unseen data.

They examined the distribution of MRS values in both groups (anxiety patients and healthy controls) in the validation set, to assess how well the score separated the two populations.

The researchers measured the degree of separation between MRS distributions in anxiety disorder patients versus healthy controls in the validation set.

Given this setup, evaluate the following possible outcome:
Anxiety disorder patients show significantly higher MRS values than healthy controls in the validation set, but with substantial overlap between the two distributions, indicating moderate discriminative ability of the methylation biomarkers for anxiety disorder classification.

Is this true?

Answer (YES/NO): NO